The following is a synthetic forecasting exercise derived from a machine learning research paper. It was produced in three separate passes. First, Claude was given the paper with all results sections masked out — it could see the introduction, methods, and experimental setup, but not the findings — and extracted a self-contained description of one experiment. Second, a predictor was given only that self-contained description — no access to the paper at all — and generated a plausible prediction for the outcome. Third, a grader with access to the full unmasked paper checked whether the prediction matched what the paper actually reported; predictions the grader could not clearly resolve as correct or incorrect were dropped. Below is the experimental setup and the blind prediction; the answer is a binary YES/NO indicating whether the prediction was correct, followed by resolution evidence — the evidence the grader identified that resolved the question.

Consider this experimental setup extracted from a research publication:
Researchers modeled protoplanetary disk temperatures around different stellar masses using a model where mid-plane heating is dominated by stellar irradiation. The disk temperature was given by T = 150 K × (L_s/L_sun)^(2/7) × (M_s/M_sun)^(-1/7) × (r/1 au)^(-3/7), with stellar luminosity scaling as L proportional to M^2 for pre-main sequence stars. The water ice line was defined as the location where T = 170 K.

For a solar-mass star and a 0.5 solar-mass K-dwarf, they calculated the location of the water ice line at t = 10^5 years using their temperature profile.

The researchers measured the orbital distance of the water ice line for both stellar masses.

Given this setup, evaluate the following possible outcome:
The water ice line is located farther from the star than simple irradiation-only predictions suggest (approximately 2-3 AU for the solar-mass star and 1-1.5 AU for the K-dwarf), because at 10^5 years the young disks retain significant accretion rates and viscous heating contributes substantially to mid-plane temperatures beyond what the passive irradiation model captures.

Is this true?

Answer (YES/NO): NO